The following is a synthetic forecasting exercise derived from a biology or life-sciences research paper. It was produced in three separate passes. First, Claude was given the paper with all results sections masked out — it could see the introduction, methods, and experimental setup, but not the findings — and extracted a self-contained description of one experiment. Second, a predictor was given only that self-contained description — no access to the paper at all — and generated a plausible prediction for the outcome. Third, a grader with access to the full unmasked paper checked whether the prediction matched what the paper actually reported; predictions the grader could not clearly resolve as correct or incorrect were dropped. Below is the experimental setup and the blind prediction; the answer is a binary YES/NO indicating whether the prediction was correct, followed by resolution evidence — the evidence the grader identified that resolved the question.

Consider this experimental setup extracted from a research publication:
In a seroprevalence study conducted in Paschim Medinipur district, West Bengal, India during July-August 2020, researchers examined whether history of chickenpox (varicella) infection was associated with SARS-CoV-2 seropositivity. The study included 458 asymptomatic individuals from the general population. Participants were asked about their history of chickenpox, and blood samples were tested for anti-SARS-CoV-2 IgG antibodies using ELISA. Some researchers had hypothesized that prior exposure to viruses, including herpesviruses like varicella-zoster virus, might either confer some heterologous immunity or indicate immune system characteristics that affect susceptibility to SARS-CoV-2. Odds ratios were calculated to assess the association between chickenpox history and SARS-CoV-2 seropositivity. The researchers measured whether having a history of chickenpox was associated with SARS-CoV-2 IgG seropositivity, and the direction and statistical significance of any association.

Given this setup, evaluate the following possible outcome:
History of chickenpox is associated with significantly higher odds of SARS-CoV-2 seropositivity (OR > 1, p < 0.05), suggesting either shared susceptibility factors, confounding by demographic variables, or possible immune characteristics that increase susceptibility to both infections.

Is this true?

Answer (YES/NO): YES